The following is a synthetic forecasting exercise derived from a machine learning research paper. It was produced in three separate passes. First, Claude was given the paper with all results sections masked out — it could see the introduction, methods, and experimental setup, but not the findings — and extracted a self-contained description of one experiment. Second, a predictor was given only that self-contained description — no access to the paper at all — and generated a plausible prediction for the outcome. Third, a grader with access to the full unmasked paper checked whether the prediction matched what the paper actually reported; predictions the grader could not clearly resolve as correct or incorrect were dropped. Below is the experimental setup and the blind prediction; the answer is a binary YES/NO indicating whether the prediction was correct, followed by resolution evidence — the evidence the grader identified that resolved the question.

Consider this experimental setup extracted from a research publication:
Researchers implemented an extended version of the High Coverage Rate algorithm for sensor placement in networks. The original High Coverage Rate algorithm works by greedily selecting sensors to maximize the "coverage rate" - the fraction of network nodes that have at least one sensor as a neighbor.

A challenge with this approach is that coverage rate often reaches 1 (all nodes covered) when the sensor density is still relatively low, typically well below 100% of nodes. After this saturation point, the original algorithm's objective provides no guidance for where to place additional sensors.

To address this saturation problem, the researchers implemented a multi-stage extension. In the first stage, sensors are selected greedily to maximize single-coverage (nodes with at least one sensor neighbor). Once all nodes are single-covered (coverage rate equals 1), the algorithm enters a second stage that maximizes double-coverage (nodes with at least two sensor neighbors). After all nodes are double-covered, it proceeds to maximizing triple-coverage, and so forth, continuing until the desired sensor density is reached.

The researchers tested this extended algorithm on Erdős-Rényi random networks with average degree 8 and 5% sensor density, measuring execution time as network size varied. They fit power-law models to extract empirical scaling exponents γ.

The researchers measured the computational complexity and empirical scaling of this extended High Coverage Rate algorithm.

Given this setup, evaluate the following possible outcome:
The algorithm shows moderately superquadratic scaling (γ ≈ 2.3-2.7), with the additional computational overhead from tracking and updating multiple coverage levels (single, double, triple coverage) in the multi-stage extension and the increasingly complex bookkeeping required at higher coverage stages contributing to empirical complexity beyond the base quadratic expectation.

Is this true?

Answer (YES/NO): NO